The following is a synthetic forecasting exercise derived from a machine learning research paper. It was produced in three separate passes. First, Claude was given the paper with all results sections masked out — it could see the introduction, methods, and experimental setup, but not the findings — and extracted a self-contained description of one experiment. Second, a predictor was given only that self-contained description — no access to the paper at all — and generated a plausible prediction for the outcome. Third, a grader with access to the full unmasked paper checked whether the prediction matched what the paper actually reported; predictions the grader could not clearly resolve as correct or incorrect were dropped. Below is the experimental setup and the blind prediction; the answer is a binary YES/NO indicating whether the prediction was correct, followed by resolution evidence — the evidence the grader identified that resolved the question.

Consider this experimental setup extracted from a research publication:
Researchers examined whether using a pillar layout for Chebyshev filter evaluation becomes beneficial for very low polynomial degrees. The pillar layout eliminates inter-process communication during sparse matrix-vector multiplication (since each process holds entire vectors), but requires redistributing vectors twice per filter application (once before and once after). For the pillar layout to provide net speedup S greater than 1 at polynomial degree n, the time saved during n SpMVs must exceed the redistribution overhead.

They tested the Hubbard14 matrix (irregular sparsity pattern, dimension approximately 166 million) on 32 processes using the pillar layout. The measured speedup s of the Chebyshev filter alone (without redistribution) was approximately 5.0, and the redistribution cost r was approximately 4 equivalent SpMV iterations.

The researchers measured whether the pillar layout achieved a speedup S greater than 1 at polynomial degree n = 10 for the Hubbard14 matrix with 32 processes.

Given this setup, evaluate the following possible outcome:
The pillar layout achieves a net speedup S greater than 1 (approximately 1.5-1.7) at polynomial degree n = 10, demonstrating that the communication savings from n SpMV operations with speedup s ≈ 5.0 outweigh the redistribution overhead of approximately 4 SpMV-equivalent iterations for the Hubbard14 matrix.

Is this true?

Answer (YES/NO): NO